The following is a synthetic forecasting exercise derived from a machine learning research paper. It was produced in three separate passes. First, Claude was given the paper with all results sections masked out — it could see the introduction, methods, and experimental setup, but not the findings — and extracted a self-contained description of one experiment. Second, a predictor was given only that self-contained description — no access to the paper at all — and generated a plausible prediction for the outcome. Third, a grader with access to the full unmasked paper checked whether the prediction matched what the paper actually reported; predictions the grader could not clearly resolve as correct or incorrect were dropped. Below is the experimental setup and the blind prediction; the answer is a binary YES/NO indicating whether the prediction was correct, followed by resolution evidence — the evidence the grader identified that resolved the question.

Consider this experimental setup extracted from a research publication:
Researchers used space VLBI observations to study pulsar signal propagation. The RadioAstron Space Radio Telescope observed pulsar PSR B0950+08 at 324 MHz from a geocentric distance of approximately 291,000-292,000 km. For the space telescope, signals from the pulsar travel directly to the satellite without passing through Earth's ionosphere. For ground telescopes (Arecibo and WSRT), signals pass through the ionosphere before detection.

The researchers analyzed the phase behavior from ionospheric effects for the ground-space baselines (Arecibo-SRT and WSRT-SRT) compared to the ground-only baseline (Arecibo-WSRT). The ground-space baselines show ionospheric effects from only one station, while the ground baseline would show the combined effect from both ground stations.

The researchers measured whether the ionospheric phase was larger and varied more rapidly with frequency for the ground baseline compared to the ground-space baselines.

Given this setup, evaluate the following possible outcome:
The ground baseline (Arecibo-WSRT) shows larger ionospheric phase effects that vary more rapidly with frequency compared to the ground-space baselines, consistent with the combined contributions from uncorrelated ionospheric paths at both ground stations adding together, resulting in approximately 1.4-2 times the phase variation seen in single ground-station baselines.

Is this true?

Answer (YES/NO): YES